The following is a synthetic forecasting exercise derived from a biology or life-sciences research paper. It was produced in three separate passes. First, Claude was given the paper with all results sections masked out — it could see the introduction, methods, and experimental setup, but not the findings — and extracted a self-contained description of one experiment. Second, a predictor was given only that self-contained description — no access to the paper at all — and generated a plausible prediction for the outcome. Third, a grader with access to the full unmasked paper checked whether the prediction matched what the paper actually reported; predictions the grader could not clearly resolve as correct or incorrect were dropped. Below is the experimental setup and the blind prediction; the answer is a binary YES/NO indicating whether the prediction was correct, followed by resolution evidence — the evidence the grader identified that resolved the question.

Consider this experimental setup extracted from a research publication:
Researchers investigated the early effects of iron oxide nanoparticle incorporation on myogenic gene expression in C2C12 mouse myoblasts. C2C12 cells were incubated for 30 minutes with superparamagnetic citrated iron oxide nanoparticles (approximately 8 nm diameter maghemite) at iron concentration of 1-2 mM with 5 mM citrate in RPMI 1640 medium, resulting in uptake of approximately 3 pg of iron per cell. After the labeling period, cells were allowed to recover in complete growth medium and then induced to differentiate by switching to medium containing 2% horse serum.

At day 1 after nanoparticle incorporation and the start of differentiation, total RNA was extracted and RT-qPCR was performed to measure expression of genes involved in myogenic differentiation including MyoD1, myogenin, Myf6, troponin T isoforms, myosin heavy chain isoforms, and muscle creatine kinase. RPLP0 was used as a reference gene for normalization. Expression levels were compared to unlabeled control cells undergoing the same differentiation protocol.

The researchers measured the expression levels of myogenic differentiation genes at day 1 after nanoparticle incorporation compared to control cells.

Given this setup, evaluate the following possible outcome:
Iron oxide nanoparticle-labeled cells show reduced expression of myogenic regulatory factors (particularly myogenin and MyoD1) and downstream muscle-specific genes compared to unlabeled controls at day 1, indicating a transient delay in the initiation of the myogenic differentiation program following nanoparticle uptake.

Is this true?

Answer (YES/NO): YES